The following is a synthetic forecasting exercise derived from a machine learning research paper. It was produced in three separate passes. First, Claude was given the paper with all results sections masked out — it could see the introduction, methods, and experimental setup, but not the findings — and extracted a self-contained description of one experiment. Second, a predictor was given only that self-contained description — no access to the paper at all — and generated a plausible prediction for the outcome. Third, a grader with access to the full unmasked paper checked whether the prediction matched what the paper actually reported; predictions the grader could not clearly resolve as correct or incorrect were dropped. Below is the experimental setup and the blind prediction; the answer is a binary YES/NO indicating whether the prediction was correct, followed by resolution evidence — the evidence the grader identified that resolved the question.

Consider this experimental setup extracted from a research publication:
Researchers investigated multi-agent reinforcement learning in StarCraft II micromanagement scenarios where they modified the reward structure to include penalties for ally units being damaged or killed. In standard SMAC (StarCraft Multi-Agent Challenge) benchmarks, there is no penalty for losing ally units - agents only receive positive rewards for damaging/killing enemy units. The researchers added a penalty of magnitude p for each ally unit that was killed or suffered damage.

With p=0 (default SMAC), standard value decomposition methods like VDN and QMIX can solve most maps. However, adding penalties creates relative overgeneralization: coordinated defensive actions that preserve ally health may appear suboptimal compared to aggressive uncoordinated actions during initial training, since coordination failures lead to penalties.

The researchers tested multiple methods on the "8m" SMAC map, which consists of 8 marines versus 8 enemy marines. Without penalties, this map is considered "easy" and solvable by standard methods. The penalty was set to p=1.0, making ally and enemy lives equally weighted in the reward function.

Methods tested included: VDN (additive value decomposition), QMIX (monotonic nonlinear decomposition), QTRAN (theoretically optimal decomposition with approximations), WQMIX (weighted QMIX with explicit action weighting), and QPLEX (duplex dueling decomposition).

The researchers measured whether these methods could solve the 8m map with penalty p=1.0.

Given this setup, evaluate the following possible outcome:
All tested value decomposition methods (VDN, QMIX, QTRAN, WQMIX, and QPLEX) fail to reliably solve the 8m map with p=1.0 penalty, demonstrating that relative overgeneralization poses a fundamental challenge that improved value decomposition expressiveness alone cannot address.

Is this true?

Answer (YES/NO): YES